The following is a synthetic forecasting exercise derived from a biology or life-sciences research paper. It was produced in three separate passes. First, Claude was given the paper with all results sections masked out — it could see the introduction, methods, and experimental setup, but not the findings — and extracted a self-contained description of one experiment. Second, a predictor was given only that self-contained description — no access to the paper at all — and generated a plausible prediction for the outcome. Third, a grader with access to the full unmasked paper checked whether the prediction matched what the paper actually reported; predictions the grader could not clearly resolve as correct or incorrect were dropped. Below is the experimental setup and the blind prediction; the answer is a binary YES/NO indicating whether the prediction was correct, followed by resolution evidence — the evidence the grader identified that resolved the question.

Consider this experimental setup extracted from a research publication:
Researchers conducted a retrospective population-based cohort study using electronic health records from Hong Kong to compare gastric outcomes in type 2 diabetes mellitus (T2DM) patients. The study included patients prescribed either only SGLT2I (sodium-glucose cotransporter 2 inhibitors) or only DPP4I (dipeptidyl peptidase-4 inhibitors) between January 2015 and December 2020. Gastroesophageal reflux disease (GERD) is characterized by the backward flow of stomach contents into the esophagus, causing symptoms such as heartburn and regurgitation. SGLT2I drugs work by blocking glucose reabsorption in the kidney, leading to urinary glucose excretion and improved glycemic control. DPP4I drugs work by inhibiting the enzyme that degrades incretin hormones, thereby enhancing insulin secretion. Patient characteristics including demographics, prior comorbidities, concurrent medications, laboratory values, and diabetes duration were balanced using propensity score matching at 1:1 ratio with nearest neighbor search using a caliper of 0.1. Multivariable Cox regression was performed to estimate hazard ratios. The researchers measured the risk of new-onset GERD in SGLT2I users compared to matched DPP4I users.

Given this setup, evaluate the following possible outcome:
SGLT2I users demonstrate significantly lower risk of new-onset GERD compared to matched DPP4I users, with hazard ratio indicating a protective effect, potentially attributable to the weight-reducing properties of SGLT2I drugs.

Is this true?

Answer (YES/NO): YES